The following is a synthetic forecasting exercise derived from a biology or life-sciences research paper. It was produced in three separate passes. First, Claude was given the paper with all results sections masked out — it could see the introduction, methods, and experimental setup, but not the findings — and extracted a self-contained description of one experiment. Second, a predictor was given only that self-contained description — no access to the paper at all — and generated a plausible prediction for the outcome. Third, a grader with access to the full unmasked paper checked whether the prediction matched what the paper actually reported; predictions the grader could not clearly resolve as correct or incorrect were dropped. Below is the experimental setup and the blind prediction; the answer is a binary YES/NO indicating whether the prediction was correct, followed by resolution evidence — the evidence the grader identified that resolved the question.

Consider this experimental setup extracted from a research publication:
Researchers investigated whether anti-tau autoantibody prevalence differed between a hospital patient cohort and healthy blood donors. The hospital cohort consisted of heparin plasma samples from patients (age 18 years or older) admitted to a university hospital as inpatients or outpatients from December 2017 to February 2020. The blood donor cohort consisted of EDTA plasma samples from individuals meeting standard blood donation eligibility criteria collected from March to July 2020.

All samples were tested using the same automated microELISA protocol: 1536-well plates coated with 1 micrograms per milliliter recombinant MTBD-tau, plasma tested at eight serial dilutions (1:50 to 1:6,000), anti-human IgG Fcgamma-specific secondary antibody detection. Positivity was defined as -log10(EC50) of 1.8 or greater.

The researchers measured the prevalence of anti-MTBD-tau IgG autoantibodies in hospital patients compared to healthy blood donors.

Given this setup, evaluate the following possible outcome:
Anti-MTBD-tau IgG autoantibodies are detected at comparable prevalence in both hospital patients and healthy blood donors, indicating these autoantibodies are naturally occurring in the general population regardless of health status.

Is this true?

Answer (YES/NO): NO